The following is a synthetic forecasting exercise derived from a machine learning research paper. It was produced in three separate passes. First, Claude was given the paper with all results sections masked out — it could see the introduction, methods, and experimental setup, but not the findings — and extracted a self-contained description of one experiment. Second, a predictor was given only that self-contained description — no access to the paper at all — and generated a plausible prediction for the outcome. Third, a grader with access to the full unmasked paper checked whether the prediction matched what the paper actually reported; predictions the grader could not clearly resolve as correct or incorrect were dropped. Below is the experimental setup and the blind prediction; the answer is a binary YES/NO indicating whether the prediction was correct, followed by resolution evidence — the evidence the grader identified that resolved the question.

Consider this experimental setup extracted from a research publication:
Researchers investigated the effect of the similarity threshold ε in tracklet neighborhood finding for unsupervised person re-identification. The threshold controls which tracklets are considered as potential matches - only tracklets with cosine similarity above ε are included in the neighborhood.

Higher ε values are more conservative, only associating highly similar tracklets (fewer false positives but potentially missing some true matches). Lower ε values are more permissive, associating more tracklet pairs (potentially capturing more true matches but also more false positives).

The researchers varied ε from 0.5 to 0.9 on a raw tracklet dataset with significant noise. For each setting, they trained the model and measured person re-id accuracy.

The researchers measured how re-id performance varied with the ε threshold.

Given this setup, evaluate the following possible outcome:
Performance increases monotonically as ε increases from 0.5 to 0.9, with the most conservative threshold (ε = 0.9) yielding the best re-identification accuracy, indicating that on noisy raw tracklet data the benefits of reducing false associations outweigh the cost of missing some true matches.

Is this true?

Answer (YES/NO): NO